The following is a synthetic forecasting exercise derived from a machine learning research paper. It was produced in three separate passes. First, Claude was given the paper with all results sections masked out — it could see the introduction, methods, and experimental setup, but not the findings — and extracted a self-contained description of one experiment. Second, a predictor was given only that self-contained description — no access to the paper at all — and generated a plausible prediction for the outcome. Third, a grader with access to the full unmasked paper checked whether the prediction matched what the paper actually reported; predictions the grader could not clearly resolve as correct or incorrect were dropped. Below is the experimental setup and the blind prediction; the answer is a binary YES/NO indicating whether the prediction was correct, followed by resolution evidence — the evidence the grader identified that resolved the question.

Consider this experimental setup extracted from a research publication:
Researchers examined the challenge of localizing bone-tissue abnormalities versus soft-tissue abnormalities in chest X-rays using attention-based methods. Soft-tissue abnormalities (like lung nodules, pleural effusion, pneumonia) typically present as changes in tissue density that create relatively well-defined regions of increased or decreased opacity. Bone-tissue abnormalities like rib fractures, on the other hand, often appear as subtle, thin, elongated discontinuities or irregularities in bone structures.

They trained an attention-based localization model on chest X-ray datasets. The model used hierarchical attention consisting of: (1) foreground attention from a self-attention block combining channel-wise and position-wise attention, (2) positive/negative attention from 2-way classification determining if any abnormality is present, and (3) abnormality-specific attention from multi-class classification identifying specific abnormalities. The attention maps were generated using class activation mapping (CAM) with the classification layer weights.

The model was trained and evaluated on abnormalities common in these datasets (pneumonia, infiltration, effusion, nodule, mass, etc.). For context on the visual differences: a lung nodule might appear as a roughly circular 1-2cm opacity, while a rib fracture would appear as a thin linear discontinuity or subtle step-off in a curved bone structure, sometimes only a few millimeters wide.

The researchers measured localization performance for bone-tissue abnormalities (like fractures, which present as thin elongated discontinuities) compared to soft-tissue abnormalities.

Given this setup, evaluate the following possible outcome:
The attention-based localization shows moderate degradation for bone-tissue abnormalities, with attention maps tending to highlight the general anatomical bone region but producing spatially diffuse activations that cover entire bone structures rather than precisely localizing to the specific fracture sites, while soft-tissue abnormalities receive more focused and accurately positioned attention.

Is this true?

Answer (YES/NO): NO